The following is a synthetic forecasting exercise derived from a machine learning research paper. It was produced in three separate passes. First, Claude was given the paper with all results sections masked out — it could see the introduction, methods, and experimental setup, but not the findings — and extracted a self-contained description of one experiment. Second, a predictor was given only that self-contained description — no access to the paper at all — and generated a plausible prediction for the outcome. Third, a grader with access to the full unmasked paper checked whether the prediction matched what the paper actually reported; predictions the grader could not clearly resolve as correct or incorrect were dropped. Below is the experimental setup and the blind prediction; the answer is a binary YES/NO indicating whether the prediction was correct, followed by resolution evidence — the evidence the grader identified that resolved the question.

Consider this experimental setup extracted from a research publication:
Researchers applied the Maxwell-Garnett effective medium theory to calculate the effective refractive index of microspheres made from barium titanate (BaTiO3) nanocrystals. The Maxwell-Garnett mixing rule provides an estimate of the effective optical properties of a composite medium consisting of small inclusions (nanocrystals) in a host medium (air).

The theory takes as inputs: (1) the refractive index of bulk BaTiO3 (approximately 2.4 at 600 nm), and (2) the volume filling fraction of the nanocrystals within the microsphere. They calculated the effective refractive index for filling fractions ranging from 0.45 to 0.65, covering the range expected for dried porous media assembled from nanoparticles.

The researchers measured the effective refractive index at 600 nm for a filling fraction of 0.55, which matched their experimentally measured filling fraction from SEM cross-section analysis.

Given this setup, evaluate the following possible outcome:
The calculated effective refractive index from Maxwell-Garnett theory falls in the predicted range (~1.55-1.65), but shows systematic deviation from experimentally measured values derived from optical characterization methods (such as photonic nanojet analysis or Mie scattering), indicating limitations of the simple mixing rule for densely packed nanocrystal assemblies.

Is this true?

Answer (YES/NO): NO